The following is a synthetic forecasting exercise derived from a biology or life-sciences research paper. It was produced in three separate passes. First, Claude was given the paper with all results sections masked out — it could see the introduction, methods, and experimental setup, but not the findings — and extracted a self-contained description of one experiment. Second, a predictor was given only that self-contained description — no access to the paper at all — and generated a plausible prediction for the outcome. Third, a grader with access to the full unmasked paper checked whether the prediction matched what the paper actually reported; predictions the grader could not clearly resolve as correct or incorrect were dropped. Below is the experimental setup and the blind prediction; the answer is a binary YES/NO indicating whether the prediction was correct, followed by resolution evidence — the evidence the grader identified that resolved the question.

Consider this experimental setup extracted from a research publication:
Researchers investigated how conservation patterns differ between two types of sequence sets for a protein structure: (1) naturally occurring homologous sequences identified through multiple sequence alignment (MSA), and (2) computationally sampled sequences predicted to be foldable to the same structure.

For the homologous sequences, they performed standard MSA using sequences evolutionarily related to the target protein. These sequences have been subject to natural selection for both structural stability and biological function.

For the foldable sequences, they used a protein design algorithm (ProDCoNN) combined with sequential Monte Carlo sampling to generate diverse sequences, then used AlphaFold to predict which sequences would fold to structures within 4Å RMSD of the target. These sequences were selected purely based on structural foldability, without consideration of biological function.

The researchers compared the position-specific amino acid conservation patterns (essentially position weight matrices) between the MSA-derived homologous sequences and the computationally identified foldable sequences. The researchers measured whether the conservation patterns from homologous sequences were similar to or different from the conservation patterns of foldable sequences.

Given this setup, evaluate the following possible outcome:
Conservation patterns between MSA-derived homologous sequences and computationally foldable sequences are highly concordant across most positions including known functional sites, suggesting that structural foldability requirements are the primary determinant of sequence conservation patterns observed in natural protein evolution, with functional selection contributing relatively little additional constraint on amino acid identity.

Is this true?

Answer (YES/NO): NO